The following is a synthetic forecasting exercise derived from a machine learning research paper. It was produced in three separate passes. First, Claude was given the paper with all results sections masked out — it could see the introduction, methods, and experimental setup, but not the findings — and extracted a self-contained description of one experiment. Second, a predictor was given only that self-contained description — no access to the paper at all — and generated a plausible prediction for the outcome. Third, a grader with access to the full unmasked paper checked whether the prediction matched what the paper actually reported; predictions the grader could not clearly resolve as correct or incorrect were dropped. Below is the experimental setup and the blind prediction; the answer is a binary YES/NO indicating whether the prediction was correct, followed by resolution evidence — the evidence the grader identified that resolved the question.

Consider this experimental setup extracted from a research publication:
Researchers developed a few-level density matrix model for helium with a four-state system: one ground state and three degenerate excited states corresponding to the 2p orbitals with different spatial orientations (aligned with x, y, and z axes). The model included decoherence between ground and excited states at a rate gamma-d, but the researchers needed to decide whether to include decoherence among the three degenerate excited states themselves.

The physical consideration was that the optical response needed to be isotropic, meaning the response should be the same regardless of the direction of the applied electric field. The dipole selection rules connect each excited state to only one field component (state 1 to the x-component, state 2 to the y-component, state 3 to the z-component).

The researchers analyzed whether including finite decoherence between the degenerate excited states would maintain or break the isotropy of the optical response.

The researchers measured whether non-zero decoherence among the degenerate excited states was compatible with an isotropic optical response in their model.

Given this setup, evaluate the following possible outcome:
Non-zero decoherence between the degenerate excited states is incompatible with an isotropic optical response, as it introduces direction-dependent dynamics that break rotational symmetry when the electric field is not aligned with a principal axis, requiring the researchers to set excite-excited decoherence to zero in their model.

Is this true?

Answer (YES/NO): YES